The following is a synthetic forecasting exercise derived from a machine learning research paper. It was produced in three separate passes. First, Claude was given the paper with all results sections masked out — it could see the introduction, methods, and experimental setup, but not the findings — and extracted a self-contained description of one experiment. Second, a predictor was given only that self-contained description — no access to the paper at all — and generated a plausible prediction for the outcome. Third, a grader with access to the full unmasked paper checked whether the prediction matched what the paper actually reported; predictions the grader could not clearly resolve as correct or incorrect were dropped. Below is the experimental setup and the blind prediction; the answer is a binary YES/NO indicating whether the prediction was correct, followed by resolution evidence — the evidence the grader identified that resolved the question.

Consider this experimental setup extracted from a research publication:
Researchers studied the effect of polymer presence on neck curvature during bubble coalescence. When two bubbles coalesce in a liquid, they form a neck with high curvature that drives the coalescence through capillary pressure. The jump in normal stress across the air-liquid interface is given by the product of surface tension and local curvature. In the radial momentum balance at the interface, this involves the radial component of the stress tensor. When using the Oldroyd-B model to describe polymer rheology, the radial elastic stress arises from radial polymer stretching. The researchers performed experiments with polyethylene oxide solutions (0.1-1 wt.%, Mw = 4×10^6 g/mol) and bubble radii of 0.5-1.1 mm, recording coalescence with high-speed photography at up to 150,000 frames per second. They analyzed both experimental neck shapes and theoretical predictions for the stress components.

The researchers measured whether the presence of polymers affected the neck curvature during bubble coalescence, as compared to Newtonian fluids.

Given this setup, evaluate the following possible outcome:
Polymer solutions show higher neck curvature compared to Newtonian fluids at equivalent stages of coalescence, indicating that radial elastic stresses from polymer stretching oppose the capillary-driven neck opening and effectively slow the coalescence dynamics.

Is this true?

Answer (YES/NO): NO